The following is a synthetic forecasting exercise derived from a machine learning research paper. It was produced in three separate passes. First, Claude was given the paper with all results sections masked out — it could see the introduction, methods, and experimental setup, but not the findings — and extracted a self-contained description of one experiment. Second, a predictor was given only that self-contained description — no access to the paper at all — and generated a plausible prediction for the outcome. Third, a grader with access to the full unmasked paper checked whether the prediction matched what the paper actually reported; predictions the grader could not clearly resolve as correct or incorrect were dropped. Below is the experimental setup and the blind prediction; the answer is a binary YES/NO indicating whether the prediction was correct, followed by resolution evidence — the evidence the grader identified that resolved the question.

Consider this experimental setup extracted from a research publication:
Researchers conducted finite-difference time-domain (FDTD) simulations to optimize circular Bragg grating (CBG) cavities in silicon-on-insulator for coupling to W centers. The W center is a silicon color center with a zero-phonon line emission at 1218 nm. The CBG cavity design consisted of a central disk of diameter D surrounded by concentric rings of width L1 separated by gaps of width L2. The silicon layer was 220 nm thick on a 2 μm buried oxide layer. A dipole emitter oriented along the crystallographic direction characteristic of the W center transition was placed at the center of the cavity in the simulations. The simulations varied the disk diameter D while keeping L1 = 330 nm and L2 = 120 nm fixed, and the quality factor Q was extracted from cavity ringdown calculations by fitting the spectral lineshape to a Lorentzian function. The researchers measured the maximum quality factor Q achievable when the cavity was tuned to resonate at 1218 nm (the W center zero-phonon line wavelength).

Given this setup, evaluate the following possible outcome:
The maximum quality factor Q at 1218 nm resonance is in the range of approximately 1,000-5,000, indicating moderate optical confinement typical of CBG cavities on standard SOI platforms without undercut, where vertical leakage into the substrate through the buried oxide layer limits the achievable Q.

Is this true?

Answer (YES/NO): NO